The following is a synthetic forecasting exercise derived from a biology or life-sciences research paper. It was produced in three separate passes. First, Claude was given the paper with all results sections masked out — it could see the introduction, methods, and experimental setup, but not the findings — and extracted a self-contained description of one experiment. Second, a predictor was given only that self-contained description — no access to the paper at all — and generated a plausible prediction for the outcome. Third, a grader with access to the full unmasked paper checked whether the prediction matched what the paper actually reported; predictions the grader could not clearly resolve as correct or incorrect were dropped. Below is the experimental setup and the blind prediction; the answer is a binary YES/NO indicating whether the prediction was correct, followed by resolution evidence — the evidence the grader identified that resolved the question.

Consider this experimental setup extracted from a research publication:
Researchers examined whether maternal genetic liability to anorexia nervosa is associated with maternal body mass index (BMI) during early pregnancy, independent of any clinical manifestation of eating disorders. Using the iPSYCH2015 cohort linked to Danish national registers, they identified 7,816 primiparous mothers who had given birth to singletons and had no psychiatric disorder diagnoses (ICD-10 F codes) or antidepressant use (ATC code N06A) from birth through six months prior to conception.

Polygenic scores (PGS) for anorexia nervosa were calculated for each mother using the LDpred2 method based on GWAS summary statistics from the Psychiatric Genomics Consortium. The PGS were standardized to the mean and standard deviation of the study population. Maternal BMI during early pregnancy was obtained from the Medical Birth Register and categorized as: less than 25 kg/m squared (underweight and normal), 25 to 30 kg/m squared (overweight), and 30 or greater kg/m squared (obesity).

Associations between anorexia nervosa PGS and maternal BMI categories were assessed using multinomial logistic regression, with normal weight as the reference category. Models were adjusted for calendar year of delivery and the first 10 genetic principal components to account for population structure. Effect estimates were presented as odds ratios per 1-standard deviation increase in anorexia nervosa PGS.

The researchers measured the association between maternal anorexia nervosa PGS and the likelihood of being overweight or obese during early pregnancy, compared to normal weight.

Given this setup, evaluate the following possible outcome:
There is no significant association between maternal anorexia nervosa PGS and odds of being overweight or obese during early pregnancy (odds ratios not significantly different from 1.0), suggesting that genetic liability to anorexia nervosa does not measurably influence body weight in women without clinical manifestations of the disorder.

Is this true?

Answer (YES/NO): YES